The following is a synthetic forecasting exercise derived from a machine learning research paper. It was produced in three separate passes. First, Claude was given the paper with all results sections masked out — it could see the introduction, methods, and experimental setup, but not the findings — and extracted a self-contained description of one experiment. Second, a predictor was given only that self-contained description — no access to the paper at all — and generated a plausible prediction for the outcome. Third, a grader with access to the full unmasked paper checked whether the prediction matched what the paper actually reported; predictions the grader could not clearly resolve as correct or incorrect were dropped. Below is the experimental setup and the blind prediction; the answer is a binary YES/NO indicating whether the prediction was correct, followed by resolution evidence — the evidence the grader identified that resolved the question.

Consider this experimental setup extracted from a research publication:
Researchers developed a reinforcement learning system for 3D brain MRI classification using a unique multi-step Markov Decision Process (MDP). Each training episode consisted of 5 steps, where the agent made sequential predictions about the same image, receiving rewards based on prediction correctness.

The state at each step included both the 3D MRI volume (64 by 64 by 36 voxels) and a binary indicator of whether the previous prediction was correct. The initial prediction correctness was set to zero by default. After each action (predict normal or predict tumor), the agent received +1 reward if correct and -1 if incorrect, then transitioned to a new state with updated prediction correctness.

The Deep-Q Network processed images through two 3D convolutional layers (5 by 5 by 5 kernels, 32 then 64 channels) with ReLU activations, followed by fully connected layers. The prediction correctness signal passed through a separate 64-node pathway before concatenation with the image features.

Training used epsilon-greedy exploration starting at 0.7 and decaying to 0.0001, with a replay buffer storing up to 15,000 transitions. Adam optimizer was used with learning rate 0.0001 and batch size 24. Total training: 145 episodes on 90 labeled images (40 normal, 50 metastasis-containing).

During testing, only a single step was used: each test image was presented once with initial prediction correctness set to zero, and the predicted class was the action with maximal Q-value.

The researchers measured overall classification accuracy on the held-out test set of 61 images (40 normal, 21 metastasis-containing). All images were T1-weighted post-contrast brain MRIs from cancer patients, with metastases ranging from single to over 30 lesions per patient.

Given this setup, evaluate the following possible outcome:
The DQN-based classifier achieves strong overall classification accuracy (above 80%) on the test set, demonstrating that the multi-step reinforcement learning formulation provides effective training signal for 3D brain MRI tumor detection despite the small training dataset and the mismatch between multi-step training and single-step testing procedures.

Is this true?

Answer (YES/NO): YES